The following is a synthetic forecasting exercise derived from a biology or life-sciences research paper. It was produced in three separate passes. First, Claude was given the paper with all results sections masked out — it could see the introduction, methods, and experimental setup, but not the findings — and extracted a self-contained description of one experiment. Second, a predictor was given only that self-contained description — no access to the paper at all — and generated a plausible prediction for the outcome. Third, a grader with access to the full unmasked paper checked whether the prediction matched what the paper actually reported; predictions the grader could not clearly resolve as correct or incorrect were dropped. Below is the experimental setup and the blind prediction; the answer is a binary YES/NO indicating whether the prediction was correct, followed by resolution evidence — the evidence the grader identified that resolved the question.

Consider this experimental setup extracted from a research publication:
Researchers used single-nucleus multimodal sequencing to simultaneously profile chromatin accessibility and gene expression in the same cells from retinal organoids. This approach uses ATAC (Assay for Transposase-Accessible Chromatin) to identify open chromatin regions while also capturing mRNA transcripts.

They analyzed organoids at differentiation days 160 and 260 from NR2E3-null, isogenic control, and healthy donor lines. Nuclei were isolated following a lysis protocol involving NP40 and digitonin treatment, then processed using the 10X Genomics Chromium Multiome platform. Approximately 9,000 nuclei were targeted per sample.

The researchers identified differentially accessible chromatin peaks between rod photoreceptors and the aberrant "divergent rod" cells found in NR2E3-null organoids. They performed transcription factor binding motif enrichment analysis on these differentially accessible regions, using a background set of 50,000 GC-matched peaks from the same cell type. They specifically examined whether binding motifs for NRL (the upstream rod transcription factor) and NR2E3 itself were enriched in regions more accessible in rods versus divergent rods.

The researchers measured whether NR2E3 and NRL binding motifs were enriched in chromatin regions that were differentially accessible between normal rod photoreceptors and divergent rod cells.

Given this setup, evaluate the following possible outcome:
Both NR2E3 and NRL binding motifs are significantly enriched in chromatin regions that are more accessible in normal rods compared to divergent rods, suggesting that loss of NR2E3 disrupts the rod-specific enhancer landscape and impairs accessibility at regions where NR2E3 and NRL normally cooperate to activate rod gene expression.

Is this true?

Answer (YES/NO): NO